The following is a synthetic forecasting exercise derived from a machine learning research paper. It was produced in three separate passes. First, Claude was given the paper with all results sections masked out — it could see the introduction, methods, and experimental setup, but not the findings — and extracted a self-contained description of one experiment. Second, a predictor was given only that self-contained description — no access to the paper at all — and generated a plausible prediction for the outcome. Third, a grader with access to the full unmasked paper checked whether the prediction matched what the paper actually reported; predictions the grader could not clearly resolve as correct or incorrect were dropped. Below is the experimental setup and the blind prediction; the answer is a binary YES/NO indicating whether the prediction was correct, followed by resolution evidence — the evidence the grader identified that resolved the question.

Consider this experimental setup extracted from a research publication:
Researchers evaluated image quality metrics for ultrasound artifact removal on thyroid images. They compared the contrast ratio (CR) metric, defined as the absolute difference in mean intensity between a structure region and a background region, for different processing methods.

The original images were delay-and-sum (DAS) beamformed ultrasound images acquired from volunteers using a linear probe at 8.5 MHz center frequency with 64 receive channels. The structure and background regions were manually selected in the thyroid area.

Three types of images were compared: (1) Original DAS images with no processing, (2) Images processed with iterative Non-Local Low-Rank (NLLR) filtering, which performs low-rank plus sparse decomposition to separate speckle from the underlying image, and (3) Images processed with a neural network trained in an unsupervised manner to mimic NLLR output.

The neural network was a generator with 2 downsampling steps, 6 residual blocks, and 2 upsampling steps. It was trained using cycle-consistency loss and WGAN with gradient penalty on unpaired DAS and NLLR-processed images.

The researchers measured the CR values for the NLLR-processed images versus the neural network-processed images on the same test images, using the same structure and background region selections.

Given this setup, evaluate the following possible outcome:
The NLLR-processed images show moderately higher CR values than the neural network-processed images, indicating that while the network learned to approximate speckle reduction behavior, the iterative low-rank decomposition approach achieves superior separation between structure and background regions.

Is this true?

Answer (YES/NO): NO